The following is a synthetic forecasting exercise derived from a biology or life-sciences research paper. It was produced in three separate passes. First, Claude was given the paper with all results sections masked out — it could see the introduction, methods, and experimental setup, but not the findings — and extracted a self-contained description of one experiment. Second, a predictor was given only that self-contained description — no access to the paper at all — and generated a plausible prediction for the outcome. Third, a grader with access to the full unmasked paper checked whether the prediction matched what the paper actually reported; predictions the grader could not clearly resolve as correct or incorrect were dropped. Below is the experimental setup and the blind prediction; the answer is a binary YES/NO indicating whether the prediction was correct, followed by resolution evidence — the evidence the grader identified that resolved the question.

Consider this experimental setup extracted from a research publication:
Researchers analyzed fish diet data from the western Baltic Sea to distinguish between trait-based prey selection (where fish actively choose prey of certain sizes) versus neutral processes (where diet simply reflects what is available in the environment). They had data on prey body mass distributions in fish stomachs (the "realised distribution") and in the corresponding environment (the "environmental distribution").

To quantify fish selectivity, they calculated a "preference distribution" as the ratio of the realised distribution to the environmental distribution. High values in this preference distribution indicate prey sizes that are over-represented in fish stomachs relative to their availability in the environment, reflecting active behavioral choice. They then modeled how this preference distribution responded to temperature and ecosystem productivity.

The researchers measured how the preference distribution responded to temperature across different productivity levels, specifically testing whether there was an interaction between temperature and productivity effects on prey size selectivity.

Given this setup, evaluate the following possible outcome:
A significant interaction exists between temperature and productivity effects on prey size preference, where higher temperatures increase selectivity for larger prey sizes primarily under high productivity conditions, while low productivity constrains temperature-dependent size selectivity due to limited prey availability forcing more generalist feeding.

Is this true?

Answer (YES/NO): NO